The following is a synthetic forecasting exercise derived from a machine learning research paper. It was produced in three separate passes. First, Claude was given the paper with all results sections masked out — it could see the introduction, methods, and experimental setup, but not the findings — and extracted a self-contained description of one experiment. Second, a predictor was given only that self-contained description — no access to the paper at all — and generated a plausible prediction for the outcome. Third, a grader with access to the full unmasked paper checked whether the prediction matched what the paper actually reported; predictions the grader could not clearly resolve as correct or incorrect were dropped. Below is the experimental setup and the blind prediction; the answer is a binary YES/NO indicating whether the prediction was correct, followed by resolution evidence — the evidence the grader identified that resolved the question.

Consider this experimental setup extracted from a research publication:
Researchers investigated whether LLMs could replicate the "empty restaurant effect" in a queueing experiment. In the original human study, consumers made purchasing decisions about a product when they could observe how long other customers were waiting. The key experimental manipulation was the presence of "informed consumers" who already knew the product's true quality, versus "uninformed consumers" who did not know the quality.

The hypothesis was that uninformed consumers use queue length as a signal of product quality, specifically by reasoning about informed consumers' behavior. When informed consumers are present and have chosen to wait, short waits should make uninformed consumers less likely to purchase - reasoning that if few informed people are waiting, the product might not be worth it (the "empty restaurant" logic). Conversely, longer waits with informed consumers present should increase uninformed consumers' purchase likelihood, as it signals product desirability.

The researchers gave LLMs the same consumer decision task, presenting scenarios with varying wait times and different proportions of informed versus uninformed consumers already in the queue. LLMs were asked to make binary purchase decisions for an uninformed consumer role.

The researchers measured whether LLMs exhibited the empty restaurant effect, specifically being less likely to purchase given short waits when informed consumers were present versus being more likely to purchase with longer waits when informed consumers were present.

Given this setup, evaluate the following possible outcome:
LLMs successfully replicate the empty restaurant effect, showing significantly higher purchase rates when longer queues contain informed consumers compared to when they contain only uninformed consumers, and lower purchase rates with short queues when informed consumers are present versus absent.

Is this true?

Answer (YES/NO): NO